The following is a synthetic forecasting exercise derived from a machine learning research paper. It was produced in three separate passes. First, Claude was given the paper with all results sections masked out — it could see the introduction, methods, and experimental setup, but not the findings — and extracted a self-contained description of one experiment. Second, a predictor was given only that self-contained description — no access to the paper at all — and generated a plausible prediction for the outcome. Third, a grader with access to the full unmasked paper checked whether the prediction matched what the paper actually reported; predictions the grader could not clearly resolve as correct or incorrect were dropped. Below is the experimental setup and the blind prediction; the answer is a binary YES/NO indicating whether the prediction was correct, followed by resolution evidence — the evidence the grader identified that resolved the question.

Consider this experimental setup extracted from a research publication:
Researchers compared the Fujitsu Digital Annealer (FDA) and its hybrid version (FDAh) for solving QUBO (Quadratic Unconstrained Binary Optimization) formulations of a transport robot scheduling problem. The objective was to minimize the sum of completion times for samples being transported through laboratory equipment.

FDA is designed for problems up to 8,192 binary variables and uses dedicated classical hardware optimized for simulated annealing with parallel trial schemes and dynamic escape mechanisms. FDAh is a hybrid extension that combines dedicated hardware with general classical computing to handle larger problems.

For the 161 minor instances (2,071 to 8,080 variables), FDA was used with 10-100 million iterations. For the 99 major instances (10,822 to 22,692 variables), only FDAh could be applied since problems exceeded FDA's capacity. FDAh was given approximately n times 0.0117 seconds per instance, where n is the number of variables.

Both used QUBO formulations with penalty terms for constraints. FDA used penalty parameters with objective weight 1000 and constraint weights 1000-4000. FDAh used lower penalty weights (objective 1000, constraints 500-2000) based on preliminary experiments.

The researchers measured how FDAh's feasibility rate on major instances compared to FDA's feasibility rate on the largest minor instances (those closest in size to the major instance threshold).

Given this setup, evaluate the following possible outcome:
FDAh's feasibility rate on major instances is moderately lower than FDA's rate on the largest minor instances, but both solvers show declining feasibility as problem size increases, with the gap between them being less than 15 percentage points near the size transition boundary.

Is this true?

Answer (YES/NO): NO